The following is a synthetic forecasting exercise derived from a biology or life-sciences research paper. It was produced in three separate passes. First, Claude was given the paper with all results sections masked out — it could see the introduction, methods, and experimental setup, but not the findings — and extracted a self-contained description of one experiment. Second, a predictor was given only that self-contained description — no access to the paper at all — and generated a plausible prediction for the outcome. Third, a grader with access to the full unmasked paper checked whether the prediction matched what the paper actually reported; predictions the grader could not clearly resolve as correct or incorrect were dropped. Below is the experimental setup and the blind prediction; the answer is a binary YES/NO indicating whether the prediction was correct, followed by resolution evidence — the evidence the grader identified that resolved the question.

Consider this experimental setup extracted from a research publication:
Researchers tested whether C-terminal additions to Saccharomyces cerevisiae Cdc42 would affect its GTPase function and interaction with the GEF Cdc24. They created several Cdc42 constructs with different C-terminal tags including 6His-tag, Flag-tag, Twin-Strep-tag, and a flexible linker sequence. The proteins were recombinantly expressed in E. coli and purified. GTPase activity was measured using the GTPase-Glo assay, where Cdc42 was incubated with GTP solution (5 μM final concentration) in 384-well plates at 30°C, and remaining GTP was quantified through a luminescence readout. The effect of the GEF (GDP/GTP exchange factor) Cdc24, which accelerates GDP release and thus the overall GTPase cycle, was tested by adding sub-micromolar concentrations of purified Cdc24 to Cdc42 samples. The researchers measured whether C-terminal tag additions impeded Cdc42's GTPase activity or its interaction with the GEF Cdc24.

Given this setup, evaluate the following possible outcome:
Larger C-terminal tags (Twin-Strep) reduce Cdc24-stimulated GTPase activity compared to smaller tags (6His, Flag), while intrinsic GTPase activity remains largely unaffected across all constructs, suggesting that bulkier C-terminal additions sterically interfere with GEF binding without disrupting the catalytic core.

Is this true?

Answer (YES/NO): NO